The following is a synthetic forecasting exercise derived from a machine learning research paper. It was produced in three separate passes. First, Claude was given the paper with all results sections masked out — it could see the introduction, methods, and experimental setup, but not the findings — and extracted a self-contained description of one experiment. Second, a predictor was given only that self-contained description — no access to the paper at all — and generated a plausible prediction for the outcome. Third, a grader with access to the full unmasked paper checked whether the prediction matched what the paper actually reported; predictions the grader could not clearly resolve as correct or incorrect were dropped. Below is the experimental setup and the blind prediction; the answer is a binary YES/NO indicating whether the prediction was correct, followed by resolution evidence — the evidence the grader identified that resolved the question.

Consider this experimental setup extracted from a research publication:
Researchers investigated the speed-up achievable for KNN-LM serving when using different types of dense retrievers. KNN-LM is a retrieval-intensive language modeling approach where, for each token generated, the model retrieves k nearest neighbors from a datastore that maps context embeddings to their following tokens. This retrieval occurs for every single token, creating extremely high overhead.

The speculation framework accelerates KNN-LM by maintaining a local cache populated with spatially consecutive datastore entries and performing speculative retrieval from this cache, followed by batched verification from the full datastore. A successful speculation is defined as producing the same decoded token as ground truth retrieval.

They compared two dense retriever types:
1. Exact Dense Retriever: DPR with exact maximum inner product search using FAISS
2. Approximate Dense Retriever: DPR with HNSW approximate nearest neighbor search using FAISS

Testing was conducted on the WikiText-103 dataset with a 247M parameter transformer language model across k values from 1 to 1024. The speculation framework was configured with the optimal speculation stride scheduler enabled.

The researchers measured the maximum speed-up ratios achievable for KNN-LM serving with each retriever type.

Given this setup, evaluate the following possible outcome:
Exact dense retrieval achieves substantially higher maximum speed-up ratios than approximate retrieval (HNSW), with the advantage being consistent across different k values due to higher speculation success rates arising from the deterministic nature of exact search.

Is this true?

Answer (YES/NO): YES